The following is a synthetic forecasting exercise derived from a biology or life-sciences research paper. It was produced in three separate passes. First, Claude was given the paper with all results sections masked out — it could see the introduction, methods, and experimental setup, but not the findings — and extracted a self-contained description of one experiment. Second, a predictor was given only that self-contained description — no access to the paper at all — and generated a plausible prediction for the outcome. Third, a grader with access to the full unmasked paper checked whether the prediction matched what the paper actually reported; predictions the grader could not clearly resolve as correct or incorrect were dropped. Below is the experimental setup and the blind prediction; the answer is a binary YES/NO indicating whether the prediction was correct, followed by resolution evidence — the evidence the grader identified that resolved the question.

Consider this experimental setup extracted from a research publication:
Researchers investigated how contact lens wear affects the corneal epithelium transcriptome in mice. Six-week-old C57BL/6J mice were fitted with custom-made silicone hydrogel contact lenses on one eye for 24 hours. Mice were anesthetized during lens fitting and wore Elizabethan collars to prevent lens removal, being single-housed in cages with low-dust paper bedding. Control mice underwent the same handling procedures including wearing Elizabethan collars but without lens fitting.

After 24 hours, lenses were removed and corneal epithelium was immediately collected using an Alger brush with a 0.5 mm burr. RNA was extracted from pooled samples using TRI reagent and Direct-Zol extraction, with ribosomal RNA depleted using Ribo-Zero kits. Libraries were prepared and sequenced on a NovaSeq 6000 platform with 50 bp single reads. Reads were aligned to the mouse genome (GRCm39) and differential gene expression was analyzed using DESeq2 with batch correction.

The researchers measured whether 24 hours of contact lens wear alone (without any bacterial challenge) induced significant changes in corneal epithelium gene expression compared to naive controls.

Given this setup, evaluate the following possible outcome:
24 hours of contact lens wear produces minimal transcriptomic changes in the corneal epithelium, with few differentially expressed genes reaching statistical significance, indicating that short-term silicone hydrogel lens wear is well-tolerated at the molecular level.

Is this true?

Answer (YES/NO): NO